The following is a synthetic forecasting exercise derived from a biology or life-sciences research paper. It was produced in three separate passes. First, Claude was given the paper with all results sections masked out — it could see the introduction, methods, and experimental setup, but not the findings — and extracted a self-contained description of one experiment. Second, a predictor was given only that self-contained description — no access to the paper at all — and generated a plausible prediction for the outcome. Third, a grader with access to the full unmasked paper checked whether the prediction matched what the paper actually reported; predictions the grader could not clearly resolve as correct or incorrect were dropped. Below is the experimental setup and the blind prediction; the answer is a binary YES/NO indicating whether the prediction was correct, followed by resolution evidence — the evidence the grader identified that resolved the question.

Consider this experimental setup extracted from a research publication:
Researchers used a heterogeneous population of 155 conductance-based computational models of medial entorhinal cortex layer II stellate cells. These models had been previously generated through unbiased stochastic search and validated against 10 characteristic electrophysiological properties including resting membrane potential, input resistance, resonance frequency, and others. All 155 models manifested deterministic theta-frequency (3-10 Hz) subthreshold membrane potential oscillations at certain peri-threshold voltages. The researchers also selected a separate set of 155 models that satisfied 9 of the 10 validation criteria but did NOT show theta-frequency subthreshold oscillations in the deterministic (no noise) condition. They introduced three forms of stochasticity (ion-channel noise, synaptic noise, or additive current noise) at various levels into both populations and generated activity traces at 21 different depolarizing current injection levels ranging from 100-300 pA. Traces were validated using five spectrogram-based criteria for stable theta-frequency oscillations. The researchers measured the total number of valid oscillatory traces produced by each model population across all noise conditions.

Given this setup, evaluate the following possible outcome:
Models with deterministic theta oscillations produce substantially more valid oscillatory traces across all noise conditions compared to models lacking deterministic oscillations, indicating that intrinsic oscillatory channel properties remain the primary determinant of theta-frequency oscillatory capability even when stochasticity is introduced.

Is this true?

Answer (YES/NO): YES